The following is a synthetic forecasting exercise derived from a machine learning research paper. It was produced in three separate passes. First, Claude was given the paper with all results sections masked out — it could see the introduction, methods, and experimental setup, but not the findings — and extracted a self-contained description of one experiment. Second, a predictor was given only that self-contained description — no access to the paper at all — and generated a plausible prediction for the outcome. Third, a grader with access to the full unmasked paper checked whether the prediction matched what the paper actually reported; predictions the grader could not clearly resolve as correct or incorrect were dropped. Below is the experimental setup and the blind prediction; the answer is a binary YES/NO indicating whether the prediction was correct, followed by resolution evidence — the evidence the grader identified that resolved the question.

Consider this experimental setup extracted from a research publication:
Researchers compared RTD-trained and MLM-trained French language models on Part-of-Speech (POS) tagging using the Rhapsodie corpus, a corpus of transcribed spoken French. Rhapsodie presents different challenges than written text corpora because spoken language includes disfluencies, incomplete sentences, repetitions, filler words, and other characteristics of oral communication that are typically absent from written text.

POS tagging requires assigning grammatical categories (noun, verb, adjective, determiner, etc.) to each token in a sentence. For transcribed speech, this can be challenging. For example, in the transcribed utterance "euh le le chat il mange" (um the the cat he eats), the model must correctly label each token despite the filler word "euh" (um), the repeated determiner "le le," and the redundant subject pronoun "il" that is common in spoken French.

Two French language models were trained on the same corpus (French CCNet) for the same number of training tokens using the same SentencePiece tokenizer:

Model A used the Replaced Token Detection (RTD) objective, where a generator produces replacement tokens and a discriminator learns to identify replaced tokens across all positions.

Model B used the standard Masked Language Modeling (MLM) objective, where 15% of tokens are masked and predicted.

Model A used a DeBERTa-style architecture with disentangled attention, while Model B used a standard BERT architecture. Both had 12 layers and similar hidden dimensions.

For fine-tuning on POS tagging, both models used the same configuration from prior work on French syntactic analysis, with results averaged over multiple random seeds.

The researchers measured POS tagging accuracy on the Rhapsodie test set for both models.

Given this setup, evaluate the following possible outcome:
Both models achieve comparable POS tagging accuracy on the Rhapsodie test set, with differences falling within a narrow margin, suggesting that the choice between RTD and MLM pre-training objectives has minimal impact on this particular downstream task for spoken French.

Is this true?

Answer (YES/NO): YES